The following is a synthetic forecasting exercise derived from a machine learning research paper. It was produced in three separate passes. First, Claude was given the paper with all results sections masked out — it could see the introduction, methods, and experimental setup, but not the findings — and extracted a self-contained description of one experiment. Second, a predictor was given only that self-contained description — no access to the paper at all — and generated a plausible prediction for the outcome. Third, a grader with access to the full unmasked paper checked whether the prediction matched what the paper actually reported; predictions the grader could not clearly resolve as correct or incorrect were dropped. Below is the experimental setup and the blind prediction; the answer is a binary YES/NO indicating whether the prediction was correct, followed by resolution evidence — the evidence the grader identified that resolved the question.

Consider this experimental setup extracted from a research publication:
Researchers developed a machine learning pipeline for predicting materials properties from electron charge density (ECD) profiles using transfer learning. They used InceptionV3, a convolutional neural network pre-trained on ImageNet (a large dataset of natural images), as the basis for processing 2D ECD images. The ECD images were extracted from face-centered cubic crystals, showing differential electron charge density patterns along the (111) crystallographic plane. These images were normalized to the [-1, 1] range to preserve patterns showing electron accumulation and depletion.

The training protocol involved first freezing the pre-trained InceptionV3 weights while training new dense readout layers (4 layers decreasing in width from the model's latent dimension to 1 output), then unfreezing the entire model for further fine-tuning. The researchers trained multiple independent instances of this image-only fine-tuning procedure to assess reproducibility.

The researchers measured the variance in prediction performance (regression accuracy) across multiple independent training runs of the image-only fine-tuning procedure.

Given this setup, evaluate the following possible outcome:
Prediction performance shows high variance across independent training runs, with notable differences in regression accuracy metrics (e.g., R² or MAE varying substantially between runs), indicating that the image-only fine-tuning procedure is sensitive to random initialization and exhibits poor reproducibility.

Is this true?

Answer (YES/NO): YES